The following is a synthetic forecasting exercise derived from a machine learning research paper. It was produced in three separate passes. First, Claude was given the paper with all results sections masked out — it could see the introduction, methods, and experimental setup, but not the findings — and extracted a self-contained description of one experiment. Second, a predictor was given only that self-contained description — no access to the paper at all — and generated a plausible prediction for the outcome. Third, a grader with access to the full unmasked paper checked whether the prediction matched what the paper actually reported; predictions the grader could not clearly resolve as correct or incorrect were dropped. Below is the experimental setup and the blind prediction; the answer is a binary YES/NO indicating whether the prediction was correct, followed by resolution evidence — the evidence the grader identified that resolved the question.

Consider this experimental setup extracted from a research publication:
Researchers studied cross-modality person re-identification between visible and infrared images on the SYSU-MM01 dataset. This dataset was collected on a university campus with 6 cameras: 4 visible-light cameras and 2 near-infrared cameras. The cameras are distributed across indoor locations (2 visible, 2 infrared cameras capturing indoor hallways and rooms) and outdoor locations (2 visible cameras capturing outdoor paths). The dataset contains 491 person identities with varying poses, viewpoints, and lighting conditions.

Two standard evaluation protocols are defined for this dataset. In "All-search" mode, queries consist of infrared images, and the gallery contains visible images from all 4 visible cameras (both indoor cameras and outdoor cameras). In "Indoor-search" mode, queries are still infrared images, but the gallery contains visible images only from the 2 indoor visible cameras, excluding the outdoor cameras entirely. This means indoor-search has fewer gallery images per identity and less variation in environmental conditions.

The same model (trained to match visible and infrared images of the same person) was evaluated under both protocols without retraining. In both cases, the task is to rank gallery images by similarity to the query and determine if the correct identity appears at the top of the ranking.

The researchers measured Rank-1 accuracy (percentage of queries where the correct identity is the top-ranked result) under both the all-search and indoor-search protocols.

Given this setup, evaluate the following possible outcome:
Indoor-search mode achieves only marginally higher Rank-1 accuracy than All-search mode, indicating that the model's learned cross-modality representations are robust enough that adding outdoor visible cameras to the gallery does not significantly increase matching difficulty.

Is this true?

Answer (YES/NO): NO